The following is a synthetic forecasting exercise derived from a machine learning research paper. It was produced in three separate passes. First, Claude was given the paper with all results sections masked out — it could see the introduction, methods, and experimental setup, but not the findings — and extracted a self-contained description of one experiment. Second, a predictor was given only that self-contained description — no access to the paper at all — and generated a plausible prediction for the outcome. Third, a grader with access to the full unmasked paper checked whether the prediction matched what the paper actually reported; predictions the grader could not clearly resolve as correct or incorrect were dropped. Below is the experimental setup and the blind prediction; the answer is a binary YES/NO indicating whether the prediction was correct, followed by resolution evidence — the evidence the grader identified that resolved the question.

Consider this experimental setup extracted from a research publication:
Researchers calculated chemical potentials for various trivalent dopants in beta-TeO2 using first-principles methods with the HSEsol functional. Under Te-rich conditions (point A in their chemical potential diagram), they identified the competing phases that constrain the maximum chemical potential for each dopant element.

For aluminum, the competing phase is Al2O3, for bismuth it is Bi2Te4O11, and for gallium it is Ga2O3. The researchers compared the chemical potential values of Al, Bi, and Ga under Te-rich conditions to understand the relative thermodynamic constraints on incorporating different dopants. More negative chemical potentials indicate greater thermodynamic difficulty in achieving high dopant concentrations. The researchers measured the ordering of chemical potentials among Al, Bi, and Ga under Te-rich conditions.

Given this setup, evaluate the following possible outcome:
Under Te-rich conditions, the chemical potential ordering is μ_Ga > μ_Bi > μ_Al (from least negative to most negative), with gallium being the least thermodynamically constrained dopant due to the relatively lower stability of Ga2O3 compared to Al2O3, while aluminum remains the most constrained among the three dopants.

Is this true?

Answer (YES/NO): NO